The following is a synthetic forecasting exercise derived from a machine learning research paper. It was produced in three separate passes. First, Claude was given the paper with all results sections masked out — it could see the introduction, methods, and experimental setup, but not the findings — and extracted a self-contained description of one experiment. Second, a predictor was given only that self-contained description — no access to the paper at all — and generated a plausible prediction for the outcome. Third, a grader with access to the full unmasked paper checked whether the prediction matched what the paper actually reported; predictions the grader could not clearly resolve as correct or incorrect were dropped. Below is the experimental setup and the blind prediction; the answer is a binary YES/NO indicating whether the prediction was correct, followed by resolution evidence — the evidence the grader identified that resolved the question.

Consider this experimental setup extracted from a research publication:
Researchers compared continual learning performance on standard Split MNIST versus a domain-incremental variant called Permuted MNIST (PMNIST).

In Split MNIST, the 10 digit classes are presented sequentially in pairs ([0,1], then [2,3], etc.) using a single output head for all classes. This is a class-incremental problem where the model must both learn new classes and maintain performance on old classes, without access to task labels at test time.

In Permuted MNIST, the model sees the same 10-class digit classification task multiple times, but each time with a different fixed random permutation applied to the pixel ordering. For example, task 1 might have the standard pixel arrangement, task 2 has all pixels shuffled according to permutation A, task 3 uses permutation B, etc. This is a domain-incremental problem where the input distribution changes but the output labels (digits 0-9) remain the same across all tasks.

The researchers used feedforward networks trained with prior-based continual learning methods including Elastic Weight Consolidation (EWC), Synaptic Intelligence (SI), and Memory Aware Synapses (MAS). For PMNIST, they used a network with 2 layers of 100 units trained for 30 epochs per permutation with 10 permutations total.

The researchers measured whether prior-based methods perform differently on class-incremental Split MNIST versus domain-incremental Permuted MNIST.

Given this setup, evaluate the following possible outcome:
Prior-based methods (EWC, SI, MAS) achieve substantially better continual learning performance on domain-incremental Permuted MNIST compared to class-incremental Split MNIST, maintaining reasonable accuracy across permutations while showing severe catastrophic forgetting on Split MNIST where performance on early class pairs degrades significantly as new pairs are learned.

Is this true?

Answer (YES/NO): YES